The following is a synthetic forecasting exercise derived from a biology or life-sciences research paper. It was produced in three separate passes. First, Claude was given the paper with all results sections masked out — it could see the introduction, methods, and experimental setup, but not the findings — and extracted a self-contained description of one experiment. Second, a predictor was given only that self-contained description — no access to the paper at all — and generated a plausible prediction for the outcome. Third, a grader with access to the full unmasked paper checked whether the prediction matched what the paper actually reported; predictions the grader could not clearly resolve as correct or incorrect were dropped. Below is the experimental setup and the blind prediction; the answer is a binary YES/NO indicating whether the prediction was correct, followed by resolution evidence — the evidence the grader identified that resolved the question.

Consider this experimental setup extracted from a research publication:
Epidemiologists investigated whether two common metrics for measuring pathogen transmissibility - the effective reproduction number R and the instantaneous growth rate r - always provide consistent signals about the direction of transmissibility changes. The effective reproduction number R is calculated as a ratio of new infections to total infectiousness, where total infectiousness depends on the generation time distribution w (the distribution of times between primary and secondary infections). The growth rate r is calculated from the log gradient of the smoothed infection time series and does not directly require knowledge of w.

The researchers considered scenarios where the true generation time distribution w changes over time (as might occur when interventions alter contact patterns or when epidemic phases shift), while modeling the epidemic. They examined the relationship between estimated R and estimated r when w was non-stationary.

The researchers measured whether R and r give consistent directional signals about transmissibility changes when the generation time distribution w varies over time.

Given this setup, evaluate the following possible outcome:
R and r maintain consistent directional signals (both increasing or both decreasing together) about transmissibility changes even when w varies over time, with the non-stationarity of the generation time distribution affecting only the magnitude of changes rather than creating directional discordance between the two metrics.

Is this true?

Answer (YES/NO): NO